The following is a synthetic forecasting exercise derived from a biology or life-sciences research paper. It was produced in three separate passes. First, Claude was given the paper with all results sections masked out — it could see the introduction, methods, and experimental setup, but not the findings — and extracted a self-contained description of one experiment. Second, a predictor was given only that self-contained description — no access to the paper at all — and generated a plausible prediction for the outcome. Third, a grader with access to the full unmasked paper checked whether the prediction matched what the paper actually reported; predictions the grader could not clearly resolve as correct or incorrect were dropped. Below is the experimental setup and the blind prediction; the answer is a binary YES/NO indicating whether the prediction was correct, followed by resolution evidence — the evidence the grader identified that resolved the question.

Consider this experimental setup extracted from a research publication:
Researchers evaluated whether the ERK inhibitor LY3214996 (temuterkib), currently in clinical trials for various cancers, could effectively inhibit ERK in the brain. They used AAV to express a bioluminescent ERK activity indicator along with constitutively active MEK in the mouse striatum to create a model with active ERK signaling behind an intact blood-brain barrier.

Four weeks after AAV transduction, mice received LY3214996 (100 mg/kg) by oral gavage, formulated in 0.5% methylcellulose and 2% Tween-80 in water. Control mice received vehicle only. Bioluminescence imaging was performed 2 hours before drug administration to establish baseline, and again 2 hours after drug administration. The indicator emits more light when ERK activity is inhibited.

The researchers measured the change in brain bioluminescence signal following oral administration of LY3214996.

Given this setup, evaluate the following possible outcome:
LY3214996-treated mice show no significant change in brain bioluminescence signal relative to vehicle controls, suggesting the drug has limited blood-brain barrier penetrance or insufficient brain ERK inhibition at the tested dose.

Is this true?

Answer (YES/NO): NO